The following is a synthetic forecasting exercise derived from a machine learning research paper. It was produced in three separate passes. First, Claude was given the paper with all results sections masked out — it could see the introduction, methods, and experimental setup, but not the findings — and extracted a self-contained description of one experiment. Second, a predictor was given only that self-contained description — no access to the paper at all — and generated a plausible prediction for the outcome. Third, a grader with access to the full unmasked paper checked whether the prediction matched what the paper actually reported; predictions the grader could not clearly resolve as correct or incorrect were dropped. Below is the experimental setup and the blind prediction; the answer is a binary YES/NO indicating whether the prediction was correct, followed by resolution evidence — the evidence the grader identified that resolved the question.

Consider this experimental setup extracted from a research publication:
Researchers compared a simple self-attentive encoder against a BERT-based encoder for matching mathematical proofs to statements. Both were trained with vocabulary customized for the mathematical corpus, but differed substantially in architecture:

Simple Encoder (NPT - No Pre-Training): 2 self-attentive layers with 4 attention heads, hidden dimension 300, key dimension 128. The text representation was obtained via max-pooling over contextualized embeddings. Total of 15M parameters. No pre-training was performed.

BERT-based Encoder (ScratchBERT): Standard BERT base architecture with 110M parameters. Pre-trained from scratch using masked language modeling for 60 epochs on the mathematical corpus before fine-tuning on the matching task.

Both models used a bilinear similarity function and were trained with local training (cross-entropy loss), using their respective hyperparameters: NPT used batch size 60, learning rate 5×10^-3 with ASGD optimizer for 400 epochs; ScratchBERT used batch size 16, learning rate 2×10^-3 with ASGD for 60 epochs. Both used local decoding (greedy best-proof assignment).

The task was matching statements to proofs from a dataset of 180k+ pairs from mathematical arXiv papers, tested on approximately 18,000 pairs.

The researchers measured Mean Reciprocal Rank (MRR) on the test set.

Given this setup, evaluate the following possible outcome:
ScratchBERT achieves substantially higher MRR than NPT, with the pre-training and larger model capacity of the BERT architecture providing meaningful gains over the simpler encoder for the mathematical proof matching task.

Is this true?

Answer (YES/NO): YES